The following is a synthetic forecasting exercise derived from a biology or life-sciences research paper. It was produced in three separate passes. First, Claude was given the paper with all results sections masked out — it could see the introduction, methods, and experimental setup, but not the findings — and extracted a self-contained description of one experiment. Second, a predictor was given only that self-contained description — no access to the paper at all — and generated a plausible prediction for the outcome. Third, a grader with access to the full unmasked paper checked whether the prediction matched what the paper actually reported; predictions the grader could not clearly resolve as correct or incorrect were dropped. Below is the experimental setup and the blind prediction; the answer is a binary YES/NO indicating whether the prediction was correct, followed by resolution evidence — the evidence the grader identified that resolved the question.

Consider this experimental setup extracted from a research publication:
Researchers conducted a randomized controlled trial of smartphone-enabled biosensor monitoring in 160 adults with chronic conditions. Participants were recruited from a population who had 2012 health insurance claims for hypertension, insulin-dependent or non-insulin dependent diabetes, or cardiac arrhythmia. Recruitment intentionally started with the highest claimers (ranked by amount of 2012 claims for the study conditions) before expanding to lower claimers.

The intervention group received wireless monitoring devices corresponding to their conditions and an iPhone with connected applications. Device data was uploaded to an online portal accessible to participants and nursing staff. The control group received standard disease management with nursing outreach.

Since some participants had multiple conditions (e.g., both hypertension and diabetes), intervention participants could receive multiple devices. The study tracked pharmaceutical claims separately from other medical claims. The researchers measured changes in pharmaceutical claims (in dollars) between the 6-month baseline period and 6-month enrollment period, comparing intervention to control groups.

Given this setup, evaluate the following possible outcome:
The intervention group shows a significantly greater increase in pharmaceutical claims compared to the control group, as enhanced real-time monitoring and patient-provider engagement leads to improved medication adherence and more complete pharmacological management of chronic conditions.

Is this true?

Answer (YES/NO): NO